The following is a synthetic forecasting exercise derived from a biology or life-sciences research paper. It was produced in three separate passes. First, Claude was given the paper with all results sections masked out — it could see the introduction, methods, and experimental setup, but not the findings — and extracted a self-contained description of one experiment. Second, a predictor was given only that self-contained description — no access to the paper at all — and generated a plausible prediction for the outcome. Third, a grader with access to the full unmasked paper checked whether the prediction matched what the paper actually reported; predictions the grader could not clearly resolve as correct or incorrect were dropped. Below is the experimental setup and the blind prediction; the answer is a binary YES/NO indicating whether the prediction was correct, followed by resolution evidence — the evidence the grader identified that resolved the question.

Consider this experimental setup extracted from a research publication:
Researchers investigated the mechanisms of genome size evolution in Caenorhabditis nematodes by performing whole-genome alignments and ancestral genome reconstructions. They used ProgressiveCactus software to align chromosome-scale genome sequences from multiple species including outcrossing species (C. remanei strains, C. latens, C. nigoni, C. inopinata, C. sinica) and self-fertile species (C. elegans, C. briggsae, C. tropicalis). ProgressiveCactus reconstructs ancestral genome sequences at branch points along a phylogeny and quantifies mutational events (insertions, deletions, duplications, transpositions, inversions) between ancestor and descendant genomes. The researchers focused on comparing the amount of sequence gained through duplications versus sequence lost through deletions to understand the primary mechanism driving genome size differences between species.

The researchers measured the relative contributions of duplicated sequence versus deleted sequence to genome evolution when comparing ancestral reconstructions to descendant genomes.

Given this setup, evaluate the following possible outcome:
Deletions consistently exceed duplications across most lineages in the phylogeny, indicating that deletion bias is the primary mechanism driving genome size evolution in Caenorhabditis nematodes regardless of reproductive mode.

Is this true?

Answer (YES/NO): NO